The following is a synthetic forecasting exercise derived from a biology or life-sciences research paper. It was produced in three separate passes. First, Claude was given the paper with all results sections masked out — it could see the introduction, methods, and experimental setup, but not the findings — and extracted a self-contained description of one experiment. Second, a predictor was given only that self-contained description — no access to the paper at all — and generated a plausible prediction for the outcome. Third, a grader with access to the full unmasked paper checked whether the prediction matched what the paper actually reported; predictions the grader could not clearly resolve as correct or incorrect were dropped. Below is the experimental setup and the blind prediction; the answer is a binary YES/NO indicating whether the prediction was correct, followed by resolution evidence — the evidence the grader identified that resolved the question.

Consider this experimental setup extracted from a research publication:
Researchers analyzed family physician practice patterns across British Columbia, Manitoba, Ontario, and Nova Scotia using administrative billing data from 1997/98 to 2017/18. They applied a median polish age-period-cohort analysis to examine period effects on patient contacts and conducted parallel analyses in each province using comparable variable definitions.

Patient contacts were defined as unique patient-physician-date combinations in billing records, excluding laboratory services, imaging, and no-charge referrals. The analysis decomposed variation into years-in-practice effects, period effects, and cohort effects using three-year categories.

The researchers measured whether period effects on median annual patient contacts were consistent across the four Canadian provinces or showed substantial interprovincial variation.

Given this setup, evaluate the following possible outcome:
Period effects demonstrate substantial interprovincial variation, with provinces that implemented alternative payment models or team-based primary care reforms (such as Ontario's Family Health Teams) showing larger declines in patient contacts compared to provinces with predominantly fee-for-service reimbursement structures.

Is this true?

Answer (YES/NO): NO